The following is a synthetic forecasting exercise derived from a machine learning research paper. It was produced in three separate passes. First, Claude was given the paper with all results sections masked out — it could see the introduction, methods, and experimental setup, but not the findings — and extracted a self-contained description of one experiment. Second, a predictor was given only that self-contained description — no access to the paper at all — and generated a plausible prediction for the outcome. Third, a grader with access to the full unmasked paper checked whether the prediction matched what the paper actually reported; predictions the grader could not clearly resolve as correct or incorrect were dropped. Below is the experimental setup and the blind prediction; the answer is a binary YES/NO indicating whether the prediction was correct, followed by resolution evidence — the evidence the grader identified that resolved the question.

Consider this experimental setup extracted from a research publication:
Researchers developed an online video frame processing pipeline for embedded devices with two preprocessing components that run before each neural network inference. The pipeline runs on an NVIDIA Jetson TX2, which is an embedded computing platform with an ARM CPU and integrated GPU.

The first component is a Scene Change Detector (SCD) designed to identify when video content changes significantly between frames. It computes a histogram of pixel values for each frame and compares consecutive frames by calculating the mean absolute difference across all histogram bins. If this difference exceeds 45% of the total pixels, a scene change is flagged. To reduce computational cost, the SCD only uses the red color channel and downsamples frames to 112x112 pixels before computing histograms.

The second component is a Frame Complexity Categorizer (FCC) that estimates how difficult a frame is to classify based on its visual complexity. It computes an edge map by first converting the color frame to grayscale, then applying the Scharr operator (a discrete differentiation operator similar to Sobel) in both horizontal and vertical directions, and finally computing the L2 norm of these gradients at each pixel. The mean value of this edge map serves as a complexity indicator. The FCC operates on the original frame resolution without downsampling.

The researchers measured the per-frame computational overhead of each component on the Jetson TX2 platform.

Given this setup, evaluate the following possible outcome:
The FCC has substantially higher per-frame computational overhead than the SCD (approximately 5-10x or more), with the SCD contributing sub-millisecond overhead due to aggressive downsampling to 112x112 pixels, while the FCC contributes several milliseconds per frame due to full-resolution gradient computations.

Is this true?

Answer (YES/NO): NO